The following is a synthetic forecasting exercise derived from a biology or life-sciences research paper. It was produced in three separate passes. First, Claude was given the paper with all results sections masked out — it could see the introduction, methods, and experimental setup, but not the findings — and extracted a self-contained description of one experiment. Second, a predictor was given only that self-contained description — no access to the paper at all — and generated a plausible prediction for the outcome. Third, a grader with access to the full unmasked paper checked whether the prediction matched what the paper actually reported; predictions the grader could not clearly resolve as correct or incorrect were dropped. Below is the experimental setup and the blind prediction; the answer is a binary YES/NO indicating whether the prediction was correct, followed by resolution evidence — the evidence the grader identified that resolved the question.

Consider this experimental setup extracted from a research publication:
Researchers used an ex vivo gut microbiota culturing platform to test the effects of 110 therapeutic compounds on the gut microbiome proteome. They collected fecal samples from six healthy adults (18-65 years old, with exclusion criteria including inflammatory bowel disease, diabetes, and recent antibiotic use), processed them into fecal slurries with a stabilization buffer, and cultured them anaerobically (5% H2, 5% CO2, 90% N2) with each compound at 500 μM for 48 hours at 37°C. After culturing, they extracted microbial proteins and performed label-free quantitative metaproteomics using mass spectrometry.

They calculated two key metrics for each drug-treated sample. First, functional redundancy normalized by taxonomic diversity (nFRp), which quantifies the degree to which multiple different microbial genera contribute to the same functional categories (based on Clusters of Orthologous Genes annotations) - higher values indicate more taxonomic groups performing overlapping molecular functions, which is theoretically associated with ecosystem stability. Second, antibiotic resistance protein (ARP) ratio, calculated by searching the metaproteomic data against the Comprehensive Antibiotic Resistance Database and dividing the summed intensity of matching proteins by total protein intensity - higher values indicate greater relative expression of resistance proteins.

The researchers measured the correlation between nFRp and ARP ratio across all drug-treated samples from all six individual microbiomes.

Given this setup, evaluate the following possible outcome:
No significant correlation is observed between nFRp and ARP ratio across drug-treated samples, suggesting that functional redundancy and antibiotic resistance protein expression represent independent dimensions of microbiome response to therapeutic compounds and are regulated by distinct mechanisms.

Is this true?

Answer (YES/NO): NO